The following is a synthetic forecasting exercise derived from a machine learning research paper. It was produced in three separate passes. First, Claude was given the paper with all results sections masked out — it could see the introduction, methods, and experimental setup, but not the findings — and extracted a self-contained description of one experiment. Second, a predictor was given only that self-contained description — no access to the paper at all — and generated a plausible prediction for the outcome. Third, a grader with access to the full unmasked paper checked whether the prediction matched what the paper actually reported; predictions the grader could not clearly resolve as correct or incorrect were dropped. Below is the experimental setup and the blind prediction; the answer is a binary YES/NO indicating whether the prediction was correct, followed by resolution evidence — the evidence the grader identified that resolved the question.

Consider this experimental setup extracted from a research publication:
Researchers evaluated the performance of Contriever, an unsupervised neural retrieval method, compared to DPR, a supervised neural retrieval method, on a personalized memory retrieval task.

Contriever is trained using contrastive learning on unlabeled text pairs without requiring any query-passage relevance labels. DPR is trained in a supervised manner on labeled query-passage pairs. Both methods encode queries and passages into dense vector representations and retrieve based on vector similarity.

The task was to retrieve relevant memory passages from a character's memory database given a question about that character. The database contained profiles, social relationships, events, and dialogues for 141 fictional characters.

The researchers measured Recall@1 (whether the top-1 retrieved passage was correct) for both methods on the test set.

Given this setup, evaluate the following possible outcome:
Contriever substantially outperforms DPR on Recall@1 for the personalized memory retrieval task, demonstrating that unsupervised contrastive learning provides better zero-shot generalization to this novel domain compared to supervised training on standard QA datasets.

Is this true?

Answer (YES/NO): NO